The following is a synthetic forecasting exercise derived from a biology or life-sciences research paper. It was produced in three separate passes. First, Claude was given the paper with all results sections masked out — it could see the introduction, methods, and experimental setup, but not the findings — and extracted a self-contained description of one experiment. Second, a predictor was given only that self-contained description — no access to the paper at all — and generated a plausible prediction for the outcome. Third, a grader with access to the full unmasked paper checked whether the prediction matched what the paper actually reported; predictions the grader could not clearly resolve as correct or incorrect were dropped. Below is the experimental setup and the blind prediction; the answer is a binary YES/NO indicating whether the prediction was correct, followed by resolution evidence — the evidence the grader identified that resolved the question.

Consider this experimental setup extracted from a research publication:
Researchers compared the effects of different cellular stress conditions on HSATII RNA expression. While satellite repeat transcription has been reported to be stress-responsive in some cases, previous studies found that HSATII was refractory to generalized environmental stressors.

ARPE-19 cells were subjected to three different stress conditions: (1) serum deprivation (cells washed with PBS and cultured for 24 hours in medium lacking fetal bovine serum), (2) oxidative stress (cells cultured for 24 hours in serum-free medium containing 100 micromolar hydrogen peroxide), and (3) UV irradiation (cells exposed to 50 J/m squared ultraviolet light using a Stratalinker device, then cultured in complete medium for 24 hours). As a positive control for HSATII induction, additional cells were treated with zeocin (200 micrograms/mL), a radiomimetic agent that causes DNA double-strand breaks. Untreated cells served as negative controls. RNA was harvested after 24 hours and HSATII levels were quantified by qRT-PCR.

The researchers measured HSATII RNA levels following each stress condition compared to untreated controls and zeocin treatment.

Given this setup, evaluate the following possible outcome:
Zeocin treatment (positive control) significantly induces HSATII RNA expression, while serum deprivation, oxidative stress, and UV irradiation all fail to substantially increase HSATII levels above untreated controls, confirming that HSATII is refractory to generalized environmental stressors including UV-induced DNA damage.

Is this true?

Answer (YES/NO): YES